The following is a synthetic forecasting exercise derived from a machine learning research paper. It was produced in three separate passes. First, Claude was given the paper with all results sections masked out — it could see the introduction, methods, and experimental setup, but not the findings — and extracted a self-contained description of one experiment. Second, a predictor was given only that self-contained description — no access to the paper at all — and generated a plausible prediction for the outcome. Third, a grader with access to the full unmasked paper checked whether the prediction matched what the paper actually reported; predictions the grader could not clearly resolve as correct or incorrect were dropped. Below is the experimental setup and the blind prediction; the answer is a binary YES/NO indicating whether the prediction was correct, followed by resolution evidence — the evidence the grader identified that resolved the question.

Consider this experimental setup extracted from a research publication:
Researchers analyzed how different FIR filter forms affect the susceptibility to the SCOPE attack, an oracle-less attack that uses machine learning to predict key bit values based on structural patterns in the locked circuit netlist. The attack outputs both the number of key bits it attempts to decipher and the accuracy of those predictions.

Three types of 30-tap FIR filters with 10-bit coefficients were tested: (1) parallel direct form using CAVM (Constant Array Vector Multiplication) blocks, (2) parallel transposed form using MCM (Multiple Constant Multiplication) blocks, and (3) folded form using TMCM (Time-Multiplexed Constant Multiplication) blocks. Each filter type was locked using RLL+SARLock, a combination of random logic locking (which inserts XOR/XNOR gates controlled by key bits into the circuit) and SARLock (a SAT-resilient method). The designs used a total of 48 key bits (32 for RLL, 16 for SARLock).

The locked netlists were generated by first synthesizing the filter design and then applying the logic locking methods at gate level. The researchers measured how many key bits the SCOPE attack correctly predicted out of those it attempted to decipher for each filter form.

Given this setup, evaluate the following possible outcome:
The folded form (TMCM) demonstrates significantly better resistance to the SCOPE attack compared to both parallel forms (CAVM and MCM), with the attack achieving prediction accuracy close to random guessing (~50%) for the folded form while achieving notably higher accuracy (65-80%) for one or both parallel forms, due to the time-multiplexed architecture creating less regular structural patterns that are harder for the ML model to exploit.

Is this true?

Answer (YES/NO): NO